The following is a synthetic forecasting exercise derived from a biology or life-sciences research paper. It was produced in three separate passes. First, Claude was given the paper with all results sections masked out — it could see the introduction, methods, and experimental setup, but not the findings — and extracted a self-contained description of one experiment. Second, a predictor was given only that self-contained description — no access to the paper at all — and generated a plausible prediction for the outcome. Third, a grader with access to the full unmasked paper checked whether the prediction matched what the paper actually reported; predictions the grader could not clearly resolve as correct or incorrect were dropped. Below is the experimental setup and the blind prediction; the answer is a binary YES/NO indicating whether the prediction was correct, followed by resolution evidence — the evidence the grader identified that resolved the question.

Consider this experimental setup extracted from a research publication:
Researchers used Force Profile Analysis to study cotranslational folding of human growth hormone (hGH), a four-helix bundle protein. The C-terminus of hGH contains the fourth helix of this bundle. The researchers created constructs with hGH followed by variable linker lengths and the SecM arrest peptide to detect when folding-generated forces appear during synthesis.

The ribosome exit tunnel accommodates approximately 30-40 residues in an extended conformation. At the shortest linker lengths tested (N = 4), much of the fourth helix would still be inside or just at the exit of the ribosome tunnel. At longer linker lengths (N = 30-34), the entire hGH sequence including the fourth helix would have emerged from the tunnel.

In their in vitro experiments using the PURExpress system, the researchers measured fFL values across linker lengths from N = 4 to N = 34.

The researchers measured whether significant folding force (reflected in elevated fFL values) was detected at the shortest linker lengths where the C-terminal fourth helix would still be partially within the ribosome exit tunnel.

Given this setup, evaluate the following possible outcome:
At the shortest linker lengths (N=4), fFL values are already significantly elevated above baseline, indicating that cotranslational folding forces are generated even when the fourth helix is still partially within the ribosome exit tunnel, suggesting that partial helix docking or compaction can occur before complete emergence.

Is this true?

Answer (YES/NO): YES